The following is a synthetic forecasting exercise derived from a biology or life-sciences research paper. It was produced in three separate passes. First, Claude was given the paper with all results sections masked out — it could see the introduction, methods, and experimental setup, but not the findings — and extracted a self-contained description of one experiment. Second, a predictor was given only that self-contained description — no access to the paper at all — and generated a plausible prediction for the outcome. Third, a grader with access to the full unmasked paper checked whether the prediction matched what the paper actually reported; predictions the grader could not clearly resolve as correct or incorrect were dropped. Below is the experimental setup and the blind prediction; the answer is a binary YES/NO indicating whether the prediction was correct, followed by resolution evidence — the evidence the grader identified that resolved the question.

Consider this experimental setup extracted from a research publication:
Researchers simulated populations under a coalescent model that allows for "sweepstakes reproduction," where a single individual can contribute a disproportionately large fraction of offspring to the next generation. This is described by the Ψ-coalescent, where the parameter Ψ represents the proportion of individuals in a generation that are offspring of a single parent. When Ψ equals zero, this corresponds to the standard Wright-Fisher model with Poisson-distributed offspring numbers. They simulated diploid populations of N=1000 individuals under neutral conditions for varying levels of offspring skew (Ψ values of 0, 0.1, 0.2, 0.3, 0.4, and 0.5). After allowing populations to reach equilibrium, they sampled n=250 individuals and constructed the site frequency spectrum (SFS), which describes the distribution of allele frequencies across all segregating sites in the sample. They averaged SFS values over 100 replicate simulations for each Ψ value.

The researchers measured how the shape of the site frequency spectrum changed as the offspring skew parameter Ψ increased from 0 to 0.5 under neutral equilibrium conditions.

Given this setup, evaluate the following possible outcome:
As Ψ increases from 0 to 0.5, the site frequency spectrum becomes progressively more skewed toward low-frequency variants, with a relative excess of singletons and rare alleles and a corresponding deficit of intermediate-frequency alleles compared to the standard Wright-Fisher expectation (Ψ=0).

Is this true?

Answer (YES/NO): NO